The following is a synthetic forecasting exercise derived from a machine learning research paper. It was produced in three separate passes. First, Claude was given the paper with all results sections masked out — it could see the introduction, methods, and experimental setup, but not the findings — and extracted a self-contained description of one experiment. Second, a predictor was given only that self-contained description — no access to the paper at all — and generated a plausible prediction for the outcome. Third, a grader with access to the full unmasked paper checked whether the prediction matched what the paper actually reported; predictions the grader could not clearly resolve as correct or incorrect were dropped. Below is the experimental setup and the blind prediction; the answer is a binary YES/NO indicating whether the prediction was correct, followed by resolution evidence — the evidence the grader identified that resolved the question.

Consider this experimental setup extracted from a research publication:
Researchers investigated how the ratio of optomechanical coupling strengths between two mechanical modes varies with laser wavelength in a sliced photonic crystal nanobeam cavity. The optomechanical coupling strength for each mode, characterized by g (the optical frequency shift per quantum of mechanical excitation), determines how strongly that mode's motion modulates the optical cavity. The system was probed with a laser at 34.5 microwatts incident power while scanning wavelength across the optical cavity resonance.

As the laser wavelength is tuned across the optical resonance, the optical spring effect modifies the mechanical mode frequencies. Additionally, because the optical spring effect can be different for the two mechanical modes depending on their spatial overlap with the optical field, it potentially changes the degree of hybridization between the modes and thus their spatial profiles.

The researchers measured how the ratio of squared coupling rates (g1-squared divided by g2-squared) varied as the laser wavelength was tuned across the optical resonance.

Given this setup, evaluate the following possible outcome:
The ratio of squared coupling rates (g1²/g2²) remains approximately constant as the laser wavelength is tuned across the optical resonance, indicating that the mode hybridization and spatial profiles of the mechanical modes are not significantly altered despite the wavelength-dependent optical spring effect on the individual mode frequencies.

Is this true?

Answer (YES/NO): NO